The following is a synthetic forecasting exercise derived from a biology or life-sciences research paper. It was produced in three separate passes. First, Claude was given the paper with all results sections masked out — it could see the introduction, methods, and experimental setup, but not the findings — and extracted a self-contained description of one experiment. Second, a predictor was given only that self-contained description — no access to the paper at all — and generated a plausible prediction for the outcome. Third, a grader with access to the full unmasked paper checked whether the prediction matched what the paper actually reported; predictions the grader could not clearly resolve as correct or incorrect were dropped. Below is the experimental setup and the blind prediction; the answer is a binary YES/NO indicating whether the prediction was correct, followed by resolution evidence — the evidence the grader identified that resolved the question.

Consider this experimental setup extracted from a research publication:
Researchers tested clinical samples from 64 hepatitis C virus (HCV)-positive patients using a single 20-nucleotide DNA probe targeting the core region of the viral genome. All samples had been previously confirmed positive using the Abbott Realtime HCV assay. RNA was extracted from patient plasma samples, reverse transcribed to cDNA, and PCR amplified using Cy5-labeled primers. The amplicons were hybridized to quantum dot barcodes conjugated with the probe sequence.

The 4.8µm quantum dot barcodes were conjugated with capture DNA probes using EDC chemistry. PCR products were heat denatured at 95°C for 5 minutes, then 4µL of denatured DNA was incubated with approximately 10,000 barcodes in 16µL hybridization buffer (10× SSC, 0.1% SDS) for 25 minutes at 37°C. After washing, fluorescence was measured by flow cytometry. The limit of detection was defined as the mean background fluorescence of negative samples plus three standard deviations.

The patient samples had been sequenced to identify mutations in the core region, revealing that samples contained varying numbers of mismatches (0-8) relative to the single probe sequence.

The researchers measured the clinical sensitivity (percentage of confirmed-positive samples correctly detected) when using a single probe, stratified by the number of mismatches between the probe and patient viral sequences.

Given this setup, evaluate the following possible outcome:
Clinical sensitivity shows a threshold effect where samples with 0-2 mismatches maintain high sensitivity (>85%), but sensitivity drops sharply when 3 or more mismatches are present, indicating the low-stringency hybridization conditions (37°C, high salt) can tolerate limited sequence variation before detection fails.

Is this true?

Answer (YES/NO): NO